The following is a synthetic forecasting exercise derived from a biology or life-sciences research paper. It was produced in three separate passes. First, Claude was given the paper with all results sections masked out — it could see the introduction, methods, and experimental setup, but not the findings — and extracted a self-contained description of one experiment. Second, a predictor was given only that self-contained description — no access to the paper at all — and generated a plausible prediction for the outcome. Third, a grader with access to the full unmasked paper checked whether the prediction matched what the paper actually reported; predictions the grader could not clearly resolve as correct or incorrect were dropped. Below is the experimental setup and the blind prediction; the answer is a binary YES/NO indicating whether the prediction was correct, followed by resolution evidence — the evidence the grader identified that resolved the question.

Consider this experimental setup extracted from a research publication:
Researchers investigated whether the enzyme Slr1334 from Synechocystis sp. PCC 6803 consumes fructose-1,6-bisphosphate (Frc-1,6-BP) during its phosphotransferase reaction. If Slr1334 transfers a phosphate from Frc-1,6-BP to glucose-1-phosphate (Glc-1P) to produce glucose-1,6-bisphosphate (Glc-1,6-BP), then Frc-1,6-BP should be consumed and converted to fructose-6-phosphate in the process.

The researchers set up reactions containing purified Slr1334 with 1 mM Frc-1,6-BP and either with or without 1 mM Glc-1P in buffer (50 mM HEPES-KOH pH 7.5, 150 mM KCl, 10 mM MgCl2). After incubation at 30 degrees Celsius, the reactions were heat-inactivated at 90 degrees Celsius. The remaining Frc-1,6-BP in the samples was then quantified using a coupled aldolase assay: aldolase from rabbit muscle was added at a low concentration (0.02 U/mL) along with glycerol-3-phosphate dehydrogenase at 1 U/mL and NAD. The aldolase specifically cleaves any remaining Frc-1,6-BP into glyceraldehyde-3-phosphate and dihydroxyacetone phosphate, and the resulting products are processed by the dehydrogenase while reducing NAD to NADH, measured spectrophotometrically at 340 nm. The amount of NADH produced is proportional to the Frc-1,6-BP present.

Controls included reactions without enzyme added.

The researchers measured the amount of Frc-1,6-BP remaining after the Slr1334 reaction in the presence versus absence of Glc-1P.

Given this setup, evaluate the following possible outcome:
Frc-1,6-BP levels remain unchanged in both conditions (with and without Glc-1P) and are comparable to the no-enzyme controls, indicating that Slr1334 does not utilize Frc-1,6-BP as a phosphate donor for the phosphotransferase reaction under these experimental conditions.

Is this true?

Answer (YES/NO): NO